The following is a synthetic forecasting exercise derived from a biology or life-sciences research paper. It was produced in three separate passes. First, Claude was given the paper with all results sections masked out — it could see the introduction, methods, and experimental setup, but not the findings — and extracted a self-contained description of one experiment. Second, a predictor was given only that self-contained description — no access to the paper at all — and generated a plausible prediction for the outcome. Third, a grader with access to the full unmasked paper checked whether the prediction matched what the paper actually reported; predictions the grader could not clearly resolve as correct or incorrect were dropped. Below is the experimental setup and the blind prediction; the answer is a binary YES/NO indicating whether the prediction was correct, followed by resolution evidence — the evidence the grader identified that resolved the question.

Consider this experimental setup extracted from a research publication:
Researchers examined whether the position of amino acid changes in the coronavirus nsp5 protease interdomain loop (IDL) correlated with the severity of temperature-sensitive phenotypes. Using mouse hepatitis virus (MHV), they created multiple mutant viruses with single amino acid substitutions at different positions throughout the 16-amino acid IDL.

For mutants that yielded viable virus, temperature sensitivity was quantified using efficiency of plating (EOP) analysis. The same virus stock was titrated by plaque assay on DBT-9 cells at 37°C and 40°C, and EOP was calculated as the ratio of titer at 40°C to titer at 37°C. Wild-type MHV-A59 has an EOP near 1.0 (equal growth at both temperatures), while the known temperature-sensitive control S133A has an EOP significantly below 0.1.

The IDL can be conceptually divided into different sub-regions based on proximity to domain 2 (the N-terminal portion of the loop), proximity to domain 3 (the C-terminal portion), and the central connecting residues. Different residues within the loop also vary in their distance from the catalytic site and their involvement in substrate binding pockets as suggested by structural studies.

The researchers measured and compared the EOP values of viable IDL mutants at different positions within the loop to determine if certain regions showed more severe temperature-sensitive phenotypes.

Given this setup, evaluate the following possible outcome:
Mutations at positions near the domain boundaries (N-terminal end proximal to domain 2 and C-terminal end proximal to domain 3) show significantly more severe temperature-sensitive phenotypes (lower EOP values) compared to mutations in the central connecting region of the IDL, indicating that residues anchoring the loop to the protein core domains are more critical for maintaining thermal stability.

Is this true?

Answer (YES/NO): NO